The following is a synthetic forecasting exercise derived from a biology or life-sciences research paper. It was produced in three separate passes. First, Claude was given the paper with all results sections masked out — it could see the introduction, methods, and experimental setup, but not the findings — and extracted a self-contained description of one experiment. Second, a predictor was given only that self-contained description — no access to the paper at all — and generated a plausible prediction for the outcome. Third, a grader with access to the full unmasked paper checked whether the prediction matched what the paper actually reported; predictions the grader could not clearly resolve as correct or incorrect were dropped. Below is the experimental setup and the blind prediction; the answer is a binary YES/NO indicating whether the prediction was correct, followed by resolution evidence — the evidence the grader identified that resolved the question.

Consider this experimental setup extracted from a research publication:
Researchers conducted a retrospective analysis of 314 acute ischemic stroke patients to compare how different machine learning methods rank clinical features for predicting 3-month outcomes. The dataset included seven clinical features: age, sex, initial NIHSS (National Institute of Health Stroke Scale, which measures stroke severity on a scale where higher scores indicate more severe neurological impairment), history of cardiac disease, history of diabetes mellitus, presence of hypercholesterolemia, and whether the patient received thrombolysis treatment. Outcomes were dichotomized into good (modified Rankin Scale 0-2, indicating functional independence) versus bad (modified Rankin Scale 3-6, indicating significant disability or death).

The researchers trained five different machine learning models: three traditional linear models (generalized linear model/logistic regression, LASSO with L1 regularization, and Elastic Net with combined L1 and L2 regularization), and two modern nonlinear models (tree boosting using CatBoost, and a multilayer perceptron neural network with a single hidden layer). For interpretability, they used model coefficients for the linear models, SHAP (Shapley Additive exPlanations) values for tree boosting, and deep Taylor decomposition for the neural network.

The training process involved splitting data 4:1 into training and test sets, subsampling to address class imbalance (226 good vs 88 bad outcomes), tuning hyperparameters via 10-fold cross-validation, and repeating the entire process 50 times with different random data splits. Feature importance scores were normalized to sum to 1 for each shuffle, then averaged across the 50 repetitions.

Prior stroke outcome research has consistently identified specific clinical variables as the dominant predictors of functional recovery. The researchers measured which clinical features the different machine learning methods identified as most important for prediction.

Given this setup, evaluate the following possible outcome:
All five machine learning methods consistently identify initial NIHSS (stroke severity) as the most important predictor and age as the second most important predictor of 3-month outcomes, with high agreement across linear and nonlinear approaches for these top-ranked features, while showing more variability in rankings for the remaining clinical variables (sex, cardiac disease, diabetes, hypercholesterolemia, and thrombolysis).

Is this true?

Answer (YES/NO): NO